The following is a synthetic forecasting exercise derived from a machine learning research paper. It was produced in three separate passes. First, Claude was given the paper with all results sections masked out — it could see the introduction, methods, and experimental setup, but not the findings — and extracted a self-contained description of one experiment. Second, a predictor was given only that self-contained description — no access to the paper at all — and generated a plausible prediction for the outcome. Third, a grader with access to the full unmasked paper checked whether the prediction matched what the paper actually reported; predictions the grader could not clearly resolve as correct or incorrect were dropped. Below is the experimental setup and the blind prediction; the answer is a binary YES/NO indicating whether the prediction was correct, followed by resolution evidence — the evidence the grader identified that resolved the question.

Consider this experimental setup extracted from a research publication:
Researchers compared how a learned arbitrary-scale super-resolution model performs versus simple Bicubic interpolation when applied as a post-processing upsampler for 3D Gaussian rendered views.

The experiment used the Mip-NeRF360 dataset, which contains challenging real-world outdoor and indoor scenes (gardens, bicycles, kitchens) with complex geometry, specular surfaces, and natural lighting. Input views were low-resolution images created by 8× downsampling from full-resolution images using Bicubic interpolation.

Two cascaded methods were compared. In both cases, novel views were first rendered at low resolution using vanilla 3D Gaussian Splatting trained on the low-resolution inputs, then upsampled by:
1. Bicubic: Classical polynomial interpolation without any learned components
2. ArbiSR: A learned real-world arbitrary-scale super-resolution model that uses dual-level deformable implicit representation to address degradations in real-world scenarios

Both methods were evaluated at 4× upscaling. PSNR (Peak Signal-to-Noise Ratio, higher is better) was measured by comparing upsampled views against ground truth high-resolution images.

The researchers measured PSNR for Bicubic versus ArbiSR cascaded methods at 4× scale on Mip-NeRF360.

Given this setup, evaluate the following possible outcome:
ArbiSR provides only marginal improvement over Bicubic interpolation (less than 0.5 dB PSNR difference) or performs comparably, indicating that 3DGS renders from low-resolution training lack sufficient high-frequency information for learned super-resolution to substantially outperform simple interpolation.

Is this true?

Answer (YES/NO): NO